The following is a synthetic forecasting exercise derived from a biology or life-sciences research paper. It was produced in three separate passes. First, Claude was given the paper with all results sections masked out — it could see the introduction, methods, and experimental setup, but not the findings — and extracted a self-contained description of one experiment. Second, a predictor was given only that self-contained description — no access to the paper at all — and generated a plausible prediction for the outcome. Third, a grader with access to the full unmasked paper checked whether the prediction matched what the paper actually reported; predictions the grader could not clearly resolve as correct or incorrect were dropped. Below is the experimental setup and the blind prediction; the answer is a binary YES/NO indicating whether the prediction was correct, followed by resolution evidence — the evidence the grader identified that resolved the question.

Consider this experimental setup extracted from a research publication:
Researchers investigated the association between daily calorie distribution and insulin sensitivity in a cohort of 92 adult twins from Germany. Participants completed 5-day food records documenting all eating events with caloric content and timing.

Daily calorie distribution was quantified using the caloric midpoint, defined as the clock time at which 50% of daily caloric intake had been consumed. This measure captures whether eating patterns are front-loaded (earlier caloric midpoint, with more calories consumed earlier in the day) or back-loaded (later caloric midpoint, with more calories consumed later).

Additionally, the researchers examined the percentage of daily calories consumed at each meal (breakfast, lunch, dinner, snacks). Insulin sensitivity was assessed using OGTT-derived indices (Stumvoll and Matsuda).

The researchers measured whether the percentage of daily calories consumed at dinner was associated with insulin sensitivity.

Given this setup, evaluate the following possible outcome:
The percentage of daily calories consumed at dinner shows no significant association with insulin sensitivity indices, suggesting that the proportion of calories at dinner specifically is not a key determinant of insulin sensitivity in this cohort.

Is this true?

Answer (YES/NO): YES